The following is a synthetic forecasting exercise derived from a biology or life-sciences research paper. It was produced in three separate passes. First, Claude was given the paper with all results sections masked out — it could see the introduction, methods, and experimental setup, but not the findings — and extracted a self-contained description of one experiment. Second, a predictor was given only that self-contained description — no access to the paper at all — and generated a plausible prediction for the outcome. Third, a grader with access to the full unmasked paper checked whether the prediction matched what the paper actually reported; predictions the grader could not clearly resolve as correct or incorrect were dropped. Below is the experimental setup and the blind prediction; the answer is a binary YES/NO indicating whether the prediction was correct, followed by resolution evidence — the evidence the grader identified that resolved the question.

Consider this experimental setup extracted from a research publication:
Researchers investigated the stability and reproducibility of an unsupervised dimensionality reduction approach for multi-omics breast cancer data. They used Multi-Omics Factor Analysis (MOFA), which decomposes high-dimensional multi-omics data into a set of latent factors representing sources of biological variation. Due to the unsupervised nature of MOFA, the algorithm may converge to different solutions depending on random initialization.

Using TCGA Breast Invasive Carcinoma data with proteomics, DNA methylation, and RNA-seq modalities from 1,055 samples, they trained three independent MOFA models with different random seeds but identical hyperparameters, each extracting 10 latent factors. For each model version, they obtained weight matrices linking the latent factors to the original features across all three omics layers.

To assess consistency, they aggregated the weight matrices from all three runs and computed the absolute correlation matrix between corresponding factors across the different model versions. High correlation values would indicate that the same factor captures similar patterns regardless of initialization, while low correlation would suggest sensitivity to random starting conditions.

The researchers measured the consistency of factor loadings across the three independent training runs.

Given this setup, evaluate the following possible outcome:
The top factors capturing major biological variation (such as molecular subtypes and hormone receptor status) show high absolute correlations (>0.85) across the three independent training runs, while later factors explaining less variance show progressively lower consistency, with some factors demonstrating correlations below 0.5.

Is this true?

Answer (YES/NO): NO